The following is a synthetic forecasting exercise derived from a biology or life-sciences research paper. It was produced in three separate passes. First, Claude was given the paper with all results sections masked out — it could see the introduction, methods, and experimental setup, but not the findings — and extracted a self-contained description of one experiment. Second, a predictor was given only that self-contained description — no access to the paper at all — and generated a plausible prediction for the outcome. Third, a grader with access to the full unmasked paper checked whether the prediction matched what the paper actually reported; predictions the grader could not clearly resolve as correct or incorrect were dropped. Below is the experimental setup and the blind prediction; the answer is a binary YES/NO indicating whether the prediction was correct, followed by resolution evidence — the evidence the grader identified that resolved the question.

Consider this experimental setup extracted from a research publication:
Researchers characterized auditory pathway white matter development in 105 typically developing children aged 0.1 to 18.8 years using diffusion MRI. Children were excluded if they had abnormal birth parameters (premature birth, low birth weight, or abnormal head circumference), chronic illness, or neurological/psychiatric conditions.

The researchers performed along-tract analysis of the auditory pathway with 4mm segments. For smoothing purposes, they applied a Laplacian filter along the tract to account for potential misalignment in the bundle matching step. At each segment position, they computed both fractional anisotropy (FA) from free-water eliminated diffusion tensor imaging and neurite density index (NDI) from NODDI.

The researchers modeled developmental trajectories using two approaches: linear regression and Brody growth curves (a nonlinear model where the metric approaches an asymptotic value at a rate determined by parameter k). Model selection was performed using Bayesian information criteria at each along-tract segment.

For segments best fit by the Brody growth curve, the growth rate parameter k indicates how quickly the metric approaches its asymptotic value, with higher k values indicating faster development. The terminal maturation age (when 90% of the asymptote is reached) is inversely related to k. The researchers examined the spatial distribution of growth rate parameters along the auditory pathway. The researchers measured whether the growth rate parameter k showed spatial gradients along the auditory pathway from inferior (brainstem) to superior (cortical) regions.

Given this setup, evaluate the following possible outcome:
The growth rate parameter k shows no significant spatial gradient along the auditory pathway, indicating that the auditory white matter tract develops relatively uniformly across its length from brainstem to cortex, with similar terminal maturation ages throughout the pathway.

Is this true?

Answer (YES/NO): NO